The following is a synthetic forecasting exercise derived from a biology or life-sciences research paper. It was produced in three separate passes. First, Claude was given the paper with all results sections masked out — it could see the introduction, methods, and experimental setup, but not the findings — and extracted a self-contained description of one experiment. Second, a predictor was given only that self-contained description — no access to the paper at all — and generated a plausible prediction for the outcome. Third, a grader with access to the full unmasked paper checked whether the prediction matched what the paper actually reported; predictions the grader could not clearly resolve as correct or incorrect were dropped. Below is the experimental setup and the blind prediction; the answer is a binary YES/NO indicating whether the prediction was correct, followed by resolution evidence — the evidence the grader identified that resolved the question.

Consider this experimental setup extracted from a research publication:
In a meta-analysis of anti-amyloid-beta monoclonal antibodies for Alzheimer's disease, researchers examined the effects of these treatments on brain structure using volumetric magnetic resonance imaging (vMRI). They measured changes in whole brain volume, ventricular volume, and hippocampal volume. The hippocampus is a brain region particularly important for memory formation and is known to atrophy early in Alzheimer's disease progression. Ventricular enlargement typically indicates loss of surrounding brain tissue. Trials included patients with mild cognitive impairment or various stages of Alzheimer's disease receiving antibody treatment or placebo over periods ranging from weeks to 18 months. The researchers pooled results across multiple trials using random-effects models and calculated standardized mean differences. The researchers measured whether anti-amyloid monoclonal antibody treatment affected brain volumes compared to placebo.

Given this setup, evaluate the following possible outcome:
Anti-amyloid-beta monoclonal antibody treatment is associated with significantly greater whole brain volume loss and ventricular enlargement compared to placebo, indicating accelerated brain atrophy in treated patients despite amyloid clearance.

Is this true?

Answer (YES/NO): YES